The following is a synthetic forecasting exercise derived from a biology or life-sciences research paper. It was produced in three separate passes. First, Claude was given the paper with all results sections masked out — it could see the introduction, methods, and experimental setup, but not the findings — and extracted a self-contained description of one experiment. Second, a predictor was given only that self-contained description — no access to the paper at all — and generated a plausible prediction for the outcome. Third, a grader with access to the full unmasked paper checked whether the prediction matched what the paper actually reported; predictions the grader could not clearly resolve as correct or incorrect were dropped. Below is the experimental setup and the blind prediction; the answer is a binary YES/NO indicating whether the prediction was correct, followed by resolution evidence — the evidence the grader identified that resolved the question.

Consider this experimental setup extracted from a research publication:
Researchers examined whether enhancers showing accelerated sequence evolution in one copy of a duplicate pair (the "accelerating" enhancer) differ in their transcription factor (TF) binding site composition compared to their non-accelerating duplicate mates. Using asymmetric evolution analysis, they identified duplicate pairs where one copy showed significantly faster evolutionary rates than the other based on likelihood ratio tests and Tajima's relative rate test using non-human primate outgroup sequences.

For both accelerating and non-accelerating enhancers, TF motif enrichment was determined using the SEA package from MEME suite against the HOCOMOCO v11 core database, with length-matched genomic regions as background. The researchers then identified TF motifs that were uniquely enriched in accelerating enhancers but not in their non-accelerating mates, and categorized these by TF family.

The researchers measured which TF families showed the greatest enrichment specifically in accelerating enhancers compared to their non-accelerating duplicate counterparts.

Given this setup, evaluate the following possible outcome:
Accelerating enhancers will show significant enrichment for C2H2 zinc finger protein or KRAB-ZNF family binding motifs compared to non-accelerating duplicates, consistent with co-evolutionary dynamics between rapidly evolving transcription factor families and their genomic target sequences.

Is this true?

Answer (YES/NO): NO